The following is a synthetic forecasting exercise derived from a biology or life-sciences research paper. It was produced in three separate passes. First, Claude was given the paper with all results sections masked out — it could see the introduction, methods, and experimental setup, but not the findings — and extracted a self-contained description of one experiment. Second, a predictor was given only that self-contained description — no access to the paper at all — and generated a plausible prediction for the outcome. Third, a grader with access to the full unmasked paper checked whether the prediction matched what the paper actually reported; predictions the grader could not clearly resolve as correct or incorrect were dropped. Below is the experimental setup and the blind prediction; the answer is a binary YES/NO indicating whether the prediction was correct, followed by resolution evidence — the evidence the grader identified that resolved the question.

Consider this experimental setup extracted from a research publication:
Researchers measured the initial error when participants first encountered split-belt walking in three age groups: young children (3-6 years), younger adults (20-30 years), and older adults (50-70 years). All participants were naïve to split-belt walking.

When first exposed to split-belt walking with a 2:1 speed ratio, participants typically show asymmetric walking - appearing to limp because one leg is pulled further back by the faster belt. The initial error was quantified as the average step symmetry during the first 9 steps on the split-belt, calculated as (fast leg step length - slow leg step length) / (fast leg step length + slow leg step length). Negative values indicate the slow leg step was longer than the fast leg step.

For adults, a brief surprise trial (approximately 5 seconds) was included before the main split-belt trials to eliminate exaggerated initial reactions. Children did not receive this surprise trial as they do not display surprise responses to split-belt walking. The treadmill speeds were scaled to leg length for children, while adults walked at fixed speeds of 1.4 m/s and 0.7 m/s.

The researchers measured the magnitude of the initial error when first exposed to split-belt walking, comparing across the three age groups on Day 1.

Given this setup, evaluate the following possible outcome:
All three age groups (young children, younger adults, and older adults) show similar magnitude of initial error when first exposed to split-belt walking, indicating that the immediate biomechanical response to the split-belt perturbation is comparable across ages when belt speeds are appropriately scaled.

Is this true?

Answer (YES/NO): YES